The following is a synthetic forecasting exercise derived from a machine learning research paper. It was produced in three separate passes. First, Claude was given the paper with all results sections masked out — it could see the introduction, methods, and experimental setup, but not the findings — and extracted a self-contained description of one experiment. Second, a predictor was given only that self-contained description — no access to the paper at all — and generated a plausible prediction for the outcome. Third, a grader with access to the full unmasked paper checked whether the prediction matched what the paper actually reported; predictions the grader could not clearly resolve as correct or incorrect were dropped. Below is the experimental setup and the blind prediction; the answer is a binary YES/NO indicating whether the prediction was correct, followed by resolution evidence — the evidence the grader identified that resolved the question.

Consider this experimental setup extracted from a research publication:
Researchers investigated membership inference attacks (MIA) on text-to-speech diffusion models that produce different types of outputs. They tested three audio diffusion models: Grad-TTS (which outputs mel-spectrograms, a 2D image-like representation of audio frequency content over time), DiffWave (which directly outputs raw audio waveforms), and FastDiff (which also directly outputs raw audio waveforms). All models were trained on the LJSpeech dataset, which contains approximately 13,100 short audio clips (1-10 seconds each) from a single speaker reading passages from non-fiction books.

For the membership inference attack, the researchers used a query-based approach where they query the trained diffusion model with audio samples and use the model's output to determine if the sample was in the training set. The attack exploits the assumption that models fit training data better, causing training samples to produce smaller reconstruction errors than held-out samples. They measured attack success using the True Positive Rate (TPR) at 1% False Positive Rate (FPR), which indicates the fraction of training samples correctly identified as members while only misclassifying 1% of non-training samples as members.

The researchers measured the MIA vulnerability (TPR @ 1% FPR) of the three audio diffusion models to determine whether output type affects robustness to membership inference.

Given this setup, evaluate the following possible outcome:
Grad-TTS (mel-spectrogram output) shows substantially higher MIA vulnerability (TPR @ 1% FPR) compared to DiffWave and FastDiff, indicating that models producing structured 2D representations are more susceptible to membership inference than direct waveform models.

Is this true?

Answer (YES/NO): YES